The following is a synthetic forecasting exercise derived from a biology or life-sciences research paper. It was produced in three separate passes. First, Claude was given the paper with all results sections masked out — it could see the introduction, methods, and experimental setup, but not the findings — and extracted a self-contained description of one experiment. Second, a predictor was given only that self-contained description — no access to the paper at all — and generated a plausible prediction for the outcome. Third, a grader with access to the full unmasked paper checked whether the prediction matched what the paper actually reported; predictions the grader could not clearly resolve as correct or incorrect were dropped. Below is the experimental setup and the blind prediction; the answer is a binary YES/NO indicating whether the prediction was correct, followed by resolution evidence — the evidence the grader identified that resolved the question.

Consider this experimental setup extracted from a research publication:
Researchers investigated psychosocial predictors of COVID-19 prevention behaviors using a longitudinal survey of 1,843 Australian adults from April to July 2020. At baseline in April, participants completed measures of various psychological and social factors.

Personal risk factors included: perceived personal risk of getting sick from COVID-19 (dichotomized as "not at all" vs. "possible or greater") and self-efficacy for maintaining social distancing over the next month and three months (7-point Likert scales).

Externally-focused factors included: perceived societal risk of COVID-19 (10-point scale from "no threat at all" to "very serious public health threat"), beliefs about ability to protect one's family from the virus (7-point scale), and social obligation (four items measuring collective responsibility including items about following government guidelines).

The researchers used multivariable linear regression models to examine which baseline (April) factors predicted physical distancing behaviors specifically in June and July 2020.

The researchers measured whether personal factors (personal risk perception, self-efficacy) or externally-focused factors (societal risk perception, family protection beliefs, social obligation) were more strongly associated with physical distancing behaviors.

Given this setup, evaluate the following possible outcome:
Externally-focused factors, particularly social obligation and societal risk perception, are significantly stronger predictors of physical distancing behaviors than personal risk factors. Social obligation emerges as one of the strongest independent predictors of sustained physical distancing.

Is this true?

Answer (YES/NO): NO